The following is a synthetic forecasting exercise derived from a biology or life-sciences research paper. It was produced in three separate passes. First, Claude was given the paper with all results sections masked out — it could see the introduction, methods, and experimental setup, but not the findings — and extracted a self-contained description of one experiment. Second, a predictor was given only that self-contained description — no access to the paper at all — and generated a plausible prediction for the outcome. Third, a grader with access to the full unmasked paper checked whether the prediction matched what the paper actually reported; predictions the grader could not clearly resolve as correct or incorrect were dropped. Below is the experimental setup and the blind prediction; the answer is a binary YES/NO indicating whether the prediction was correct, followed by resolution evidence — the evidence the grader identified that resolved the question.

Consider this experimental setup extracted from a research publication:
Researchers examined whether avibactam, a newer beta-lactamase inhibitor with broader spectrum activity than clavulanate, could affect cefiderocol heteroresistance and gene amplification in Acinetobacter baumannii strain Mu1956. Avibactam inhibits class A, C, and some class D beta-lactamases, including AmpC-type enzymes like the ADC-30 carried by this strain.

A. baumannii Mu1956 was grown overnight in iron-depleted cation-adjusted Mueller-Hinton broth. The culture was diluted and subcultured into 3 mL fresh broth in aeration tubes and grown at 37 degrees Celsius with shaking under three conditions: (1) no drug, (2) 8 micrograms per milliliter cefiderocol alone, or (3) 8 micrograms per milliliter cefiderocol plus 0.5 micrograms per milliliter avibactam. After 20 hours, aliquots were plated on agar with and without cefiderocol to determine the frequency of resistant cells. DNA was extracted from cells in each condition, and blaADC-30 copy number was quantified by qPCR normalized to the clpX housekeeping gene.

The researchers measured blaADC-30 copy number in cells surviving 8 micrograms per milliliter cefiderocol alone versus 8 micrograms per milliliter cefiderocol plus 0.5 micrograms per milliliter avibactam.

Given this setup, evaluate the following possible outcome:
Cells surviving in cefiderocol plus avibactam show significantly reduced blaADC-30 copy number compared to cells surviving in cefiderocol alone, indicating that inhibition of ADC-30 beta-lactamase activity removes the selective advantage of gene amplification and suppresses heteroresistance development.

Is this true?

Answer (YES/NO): NO